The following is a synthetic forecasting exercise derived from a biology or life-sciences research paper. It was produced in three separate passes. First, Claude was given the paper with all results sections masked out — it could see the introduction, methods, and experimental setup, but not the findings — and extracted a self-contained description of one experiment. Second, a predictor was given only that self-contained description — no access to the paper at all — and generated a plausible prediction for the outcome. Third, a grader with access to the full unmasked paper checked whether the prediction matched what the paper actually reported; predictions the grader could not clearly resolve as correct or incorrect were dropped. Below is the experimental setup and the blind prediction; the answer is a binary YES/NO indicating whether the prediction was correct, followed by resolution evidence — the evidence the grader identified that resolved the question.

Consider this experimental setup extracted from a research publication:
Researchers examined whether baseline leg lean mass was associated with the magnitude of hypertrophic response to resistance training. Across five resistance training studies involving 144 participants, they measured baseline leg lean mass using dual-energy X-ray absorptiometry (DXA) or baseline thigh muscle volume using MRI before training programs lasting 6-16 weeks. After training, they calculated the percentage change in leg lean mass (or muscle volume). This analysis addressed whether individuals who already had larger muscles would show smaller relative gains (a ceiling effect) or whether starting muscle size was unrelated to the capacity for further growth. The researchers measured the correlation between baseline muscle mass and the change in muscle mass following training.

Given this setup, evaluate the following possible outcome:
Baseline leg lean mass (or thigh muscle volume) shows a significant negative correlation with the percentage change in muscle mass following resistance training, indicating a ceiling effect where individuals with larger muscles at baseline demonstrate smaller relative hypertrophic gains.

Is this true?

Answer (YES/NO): NO